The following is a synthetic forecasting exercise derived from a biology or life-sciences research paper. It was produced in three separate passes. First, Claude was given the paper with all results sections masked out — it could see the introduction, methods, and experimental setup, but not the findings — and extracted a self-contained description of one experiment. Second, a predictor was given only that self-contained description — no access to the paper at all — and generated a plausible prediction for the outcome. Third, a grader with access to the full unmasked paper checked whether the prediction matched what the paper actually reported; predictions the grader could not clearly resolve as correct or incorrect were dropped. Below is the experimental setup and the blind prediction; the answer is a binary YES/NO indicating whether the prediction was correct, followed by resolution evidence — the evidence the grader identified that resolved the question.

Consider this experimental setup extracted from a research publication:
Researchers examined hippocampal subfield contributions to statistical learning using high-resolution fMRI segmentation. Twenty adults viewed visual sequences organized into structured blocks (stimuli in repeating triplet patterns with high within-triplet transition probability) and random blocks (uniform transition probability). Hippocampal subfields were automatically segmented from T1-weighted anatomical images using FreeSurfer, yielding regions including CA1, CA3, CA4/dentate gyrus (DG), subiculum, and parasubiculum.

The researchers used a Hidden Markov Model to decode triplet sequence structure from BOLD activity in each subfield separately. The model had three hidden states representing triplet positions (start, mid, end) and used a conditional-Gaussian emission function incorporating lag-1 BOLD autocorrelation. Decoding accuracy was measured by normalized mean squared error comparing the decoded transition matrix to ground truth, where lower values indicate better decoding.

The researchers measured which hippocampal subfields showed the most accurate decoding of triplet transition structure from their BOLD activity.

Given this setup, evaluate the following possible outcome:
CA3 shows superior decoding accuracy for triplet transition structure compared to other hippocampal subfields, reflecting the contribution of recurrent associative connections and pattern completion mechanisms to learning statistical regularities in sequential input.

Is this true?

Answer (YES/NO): NO